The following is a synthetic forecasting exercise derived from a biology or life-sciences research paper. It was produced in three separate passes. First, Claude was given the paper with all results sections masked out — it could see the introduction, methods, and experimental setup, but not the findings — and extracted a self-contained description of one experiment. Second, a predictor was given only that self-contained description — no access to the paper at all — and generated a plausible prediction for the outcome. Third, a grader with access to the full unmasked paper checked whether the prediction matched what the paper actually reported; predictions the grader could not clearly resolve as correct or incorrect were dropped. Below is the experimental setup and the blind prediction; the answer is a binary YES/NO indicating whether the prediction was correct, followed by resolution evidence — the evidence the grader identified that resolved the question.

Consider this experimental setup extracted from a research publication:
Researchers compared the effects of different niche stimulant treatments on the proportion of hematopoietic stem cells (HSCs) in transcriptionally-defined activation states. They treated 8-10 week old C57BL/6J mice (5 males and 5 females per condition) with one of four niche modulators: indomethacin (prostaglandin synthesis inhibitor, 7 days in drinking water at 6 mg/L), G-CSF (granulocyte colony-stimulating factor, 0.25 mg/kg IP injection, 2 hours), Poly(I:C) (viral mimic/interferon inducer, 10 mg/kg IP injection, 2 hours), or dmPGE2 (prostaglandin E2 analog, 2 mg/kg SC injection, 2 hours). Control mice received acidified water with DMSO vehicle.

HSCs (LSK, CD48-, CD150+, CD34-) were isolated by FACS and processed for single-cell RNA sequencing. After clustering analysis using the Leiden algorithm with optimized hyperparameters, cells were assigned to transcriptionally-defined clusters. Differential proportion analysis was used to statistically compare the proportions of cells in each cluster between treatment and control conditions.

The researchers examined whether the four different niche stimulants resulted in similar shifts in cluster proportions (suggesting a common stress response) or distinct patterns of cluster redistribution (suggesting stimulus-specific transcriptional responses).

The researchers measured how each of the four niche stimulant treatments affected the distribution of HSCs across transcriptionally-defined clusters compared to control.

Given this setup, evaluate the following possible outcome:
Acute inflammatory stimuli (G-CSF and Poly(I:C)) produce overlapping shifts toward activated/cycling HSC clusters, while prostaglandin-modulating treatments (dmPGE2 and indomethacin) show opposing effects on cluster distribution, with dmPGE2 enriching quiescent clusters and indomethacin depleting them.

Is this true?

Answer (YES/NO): NO